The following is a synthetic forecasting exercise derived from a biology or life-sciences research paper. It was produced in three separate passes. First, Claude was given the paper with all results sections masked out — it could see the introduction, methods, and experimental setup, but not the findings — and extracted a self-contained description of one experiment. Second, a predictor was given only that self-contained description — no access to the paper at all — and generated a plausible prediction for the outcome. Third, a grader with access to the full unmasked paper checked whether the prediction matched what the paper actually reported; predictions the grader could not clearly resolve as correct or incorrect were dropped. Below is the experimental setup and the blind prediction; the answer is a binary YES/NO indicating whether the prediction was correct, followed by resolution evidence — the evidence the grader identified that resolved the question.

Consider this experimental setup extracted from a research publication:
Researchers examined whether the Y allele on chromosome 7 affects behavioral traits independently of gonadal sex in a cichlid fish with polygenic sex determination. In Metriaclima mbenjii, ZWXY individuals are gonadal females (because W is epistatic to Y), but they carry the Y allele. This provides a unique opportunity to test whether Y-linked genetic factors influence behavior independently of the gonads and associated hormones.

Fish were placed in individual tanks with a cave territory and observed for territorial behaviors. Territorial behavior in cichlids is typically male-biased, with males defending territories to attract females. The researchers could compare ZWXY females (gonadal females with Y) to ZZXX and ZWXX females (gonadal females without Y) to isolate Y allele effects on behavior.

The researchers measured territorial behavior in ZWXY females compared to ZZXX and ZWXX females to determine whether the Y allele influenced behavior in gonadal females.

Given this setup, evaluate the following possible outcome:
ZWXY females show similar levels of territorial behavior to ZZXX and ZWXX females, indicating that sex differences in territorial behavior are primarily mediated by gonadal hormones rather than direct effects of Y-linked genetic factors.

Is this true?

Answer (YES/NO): NO